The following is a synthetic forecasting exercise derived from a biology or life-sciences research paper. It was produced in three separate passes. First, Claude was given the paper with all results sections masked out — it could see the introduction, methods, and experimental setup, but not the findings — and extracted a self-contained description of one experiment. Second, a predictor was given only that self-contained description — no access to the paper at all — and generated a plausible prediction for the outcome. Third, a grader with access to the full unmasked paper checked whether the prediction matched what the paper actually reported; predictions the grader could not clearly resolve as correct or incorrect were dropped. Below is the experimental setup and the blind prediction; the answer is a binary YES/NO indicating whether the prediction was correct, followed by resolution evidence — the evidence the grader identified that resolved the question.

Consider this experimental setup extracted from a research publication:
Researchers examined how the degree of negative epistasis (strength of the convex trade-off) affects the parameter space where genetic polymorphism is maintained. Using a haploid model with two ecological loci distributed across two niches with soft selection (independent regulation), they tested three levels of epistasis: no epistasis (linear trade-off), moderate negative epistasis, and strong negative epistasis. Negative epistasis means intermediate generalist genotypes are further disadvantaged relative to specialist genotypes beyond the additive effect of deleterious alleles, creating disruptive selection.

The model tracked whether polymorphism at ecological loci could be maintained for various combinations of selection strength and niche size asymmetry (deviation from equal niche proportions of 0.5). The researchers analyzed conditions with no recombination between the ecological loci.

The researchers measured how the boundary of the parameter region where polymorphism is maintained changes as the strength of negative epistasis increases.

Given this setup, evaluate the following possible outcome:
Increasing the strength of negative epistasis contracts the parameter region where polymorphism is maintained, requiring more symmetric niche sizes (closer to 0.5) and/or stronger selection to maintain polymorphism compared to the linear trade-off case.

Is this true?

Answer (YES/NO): YES